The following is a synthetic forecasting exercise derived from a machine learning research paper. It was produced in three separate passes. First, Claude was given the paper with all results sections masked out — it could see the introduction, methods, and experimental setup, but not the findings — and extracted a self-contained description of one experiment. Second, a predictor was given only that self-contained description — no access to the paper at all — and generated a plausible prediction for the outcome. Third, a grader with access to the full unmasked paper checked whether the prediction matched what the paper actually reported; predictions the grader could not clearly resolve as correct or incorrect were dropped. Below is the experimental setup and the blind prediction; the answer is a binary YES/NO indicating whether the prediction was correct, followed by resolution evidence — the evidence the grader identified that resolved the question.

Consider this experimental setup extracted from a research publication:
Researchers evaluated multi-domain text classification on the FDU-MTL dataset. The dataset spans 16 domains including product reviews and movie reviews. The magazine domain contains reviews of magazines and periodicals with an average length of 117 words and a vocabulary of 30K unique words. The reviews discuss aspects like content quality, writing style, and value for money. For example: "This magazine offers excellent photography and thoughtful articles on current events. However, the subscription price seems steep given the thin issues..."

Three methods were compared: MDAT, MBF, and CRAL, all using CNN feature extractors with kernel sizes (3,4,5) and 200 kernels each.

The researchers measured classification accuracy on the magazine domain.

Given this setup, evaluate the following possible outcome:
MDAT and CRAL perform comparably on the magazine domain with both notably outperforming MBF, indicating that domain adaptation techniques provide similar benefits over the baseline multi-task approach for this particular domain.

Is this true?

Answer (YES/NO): NO